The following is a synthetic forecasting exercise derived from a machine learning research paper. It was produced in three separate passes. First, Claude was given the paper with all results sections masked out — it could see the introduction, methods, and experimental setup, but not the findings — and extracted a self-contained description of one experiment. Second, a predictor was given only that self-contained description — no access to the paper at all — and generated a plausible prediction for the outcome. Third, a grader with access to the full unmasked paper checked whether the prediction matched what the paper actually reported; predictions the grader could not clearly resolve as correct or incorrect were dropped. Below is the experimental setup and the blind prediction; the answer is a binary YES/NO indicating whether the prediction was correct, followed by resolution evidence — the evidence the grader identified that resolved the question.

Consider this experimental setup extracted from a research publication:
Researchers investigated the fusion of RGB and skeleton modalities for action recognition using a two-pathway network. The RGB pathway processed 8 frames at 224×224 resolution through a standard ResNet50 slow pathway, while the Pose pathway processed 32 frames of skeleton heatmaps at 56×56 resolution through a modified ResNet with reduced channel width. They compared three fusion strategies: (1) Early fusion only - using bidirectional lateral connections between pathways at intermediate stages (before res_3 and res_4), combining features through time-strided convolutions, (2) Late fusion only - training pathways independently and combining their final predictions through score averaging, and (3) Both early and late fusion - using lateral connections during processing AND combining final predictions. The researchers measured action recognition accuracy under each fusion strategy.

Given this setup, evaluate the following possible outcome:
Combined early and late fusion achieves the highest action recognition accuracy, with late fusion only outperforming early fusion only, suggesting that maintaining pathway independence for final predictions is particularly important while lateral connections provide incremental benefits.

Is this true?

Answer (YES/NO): NO